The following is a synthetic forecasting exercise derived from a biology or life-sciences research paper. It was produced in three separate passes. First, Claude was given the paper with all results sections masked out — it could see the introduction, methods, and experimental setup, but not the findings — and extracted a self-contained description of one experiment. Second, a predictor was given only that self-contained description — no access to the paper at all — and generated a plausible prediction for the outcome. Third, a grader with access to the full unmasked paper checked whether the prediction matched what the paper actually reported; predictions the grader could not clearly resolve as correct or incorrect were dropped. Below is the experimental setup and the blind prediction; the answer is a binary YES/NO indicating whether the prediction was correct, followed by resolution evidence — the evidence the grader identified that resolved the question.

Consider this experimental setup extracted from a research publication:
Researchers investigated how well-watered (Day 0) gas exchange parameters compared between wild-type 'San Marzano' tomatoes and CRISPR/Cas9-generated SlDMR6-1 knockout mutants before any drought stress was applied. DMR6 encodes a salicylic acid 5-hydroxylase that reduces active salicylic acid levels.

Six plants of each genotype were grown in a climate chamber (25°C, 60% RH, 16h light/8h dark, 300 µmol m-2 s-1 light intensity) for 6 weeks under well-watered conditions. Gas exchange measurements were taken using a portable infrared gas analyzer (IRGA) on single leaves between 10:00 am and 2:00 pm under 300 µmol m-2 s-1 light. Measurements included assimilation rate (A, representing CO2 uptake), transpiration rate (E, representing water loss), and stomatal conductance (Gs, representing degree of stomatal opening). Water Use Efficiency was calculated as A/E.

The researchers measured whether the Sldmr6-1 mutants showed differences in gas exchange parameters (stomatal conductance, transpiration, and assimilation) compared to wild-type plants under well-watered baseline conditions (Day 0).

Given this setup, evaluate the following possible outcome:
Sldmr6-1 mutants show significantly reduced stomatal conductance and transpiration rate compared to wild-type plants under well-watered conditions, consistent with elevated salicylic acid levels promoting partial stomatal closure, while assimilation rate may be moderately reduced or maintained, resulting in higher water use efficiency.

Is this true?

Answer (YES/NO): YES